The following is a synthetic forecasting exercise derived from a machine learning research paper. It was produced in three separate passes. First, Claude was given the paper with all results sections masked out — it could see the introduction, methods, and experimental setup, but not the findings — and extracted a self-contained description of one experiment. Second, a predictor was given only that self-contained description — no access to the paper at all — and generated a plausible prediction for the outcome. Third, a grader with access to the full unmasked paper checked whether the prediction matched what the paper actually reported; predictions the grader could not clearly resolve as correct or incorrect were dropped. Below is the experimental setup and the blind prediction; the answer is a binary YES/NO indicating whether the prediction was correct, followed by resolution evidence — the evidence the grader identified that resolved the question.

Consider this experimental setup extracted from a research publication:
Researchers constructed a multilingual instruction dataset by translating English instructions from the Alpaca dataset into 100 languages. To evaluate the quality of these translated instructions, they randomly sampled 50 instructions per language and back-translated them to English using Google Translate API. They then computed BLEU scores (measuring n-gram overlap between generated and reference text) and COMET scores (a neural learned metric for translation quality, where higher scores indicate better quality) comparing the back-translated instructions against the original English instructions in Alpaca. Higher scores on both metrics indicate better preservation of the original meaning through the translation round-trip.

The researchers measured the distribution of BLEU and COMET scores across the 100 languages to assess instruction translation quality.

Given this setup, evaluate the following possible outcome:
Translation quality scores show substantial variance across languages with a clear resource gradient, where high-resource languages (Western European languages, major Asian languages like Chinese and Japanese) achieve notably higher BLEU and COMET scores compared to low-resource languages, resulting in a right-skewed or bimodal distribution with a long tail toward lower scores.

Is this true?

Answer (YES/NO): NO